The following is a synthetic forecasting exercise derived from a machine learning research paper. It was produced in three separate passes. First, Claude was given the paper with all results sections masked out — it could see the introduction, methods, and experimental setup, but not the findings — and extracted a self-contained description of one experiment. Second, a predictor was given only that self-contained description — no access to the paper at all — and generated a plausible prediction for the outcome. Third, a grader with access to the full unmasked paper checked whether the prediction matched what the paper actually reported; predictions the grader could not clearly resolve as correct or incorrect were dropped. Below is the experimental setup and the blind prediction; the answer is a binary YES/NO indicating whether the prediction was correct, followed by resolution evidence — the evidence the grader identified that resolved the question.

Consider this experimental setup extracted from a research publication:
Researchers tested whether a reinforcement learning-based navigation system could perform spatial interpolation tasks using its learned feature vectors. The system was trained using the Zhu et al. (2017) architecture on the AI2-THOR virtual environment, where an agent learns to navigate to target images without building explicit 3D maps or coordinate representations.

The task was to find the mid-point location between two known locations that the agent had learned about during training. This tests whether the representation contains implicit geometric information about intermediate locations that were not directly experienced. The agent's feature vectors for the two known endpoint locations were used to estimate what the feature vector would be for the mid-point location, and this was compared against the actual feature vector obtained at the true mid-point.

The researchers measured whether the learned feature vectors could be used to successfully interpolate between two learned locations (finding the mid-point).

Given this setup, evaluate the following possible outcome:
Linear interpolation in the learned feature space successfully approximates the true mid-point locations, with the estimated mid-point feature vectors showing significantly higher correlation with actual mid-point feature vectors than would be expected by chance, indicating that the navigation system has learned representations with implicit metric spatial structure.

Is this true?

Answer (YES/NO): NO